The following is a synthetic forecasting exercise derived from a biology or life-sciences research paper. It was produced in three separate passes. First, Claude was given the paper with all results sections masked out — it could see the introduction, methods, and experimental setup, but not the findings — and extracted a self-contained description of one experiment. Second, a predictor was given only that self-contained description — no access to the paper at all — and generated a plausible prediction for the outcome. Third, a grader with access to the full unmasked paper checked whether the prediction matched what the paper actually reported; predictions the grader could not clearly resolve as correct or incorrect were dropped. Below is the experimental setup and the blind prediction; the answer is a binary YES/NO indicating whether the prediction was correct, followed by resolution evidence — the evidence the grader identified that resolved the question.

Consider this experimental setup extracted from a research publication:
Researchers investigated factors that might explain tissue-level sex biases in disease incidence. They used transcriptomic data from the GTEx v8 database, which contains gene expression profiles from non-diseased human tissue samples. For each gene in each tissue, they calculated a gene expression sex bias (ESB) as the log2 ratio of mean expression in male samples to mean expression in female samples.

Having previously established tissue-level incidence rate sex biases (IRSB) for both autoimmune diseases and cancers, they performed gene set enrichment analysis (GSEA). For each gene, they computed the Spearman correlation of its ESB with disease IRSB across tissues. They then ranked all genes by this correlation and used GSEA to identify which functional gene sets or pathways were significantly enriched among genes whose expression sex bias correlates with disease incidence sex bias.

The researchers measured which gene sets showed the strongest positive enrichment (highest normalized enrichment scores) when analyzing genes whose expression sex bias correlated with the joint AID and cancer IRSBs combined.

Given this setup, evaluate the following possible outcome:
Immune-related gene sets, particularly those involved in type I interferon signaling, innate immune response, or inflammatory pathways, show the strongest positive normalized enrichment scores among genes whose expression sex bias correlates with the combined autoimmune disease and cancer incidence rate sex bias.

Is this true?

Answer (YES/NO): NO